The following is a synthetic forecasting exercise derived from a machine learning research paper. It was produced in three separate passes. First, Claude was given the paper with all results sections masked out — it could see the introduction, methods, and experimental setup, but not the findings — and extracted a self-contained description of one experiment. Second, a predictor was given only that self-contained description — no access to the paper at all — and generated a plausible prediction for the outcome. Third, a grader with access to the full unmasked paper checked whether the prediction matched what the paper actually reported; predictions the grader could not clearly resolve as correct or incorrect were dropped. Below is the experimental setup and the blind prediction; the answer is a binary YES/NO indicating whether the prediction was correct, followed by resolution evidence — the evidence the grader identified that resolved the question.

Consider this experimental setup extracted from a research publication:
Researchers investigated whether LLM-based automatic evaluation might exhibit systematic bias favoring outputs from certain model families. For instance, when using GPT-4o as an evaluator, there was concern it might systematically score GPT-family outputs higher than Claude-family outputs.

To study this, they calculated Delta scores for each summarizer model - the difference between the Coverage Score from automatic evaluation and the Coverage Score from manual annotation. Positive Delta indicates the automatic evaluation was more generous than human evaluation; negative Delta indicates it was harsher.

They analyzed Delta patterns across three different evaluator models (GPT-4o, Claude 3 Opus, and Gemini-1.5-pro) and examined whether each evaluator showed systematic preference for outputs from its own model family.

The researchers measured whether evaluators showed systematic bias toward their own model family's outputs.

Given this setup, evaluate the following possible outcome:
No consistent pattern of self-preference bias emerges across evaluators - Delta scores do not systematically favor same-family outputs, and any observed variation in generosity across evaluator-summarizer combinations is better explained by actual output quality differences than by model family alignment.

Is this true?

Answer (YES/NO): YES